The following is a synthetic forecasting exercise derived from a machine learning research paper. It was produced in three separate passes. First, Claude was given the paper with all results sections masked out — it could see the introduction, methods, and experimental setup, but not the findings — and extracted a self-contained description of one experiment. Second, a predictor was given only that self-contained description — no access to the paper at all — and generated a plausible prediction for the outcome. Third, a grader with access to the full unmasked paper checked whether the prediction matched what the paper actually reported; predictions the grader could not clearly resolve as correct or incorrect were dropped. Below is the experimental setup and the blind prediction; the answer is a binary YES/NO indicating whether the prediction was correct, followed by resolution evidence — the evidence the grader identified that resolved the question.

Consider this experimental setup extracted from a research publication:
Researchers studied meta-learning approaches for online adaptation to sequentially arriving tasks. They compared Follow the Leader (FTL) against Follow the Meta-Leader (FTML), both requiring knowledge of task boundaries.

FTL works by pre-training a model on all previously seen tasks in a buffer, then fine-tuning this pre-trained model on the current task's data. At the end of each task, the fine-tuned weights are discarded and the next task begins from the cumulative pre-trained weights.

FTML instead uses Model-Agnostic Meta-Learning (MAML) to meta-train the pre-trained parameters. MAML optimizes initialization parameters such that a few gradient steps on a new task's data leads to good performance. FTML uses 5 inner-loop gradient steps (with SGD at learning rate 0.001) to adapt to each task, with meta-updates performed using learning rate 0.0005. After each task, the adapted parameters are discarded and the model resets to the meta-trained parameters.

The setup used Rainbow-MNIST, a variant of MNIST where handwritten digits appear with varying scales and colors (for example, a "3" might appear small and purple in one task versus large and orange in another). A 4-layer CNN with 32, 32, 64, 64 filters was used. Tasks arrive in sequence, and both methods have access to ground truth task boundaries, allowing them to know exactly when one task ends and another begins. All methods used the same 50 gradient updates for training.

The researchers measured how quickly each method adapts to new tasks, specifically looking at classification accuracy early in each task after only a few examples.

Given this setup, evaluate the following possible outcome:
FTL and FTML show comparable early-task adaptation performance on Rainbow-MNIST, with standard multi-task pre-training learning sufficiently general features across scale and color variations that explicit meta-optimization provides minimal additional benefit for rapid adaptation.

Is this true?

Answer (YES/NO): NO